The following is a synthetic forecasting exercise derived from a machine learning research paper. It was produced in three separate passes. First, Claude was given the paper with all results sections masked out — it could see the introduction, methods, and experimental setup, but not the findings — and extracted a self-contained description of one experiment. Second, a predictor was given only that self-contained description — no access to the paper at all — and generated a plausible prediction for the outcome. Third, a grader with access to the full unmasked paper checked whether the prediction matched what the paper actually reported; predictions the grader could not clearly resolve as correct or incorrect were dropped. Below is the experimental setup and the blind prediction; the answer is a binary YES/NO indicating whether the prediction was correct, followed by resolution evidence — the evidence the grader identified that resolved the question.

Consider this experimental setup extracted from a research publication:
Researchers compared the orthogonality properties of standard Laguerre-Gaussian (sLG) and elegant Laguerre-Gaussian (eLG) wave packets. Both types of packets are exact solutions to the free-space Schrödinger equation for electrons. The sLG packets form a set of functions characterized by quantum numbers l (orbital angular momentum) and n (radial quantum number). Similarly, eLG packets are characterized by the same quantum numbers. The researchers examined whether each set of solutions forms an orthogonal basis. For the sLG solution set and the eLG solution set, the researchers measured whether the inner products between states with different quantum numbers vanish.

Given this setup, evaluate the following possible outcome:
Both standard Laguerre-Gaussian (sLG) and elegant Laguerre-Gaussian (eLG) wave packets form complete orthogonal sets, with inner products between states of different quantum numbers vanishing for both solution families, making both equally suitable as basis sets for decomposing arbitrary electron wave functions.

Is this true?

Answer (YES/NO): NO